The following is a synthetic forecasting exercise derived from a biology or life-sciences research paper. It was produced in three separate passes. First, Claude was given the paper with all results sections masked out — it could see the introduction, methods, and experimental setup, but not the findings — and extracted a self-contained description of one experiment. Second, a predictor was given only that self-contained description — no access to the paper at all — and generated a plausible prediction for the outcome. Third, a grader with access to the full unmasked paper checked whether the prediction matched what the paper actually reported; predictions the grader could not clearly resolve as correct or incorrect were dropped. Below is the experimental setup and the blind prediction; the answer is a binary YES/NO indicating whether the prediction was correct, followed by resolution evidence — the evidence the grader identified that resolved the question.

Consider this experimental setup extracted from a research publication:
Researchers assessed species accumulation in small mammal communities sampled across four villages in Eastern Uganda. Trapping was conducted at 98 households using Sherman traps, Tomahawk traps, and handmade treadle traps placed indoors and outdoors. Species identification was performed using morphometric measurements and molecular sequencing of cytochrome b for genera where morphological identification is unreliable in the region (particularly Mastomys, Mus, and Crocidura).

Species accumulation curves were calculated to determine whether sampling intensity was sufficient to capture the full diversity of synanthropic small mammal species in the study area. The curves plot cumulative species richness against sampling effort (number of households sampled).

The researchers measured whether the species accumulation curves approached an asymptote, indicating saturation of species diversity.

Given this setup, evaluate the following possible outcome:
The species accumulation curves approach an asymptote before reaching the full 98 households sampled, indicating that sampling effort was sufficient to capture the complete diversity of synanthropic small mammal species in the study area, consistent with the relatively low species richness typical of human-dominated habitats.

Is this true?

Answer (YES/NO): NO